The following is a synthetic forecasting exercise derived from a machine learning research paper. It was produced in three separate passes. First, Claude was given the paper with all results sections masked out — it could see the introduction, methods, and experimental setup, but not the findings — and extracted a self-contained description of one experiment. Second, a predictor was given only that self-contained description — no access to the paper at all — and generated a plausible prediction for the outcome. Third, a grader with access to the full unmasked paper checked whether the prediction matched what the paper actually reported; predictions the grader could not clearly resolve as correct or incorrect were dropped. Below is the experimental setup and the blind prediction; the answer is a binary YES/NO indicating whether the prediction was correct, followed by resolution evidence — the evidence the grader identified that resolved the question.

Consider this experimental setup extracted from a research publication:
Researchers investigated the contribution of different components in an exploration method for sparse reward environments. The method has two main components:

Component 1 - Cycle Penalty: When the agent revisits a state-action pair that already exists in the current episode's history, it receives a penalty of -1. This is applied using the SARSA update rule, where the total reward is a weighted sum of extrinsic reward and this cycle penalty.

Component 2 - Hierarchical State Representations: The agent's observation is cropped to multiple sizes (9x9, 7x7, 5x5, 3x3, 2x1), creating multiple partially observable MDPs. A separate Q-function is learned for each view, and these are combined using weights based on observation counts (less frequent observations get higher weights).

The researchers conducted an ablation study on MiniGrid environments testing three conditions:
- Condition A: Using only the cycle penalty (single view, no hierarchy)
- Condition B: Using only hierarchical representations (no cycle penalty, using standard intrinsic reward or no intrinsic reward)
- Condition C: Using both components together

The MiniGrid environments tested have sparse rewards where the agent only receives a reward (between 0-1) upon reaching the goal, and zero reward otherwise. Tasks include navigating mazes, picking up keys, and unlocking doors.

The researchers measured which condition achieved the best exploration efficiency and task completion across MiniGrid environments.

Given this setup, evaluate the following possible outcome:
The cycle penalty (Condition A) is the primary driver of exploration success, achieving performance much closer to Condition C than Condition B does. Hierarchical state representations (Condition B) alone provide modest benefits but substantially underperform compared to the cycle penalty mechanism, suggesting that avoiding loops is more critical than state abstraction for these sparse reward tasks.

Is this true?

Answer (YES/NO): YES